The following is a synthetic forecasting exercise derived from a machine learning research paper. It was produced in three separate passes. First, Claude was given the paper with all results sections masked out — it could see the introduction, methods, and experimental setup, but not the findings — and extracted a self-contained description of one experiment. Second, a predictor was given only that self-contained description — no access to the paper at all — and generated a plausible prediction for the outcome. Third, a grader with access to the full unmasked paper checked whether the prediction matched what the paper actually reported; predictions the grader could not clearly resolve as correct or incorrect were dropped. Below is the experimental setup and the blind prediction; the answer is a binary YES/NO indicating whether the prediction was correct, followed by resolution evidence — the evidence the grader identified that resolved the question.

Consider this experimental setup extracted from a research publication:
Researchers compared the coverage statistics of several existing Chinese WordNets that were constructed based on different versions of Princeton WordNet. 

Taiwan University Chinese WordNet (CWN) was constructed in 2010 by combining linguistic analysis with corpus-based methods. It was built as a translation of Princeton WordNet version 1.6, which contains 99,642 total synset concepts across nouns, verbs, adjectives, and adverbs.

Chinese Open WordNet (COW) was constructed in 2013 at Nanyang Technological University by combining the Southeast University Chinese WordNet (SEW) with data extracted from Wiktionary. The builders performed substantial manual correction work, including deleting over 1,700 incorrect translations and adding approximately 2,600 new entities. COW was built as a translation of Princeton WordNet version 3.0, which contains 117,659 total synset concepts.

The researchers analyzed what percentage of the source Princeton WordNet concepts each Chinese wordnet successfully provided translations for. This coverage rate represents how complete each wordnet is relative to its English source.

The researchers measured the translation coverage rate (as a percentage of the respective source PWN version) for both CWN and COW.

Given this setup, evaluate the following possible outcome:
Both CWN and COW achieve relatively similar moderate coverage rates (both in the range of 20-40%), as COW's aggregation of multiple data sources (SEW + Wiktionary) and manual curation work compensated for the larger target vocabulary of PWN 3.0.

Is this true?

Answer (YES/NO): NO